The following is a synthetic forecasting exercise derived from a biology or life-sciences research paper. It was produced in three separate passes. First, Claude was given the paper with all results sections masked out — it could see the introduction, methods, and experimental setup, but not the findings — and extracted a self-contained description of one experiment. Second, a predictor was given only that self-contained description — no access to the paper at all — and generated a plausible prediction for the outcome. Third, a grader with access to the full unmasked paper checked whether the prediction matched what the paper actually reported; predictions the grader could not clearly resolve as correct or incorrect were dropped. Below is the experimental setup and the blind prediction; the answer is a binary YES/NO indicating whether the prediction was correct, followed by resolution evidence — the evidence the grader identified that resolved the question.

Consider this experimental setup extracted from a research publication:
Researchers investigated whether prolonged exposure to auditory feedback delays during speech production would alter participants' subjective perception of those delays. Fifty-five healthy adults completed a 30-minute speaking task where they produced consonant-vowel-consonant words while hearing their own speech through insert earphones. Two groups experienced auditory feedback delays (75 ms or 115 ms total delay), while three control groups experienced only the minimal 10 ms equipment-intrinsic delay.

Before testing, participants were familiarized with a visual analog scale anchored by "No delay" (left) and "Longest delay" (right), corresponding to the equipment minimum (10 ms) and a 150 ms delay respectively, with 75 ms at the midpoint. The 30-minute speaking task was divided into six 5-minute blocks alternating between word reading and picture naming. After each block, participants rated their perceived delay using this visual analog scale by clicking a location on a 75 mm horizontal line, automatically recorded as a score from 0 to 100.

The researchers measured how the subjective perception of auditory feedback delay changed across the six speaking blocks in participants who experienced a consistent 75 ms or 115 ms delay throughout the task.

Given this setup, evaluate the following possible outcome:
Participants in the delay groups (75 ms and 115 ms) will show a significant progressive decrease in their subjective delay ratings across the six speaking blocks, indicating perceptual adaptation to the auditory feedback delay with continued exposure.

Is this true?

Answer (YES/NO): YES